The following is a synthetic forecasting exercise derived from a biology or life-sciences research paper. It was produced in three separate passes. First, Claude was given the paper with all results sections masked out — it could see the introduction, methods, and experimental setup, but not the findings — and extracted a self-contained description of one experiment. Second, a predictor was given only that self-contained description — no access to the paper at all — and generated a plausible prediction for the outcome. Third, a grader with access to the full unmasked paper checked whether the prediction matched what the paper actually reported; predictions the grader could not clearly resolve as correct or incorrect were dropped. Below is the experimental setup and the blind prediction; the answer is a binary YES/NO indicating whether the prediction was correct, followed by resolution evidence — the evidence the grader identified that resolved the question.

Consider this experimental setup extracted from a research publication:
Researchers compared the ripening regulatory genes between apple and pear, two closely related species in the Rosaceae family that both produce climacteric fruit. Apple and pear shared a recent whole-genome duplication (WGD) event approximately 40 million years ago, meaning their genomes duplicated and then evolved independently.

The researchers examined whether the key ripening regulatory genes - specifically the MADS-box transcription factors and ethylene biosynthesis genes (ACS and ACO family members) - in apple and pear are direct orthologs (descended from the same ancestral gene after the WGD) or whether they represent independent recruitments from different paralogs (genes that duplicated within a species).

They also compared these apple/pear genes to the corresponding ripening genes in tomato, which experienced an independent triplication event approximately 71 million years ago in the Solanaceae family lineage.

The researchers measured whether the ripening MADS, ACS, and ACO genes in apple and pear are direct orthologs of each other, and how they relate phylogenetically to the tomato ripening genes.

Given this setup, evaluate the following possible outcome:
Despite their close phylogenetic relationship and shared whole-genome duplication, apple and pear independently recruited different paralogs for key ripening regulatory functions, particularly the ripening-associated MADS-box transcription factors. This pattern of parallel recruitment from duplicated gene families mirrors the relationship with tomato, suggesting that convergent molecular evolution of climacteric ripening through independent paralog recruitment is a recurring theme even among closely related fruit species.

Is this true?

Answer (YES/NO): NO